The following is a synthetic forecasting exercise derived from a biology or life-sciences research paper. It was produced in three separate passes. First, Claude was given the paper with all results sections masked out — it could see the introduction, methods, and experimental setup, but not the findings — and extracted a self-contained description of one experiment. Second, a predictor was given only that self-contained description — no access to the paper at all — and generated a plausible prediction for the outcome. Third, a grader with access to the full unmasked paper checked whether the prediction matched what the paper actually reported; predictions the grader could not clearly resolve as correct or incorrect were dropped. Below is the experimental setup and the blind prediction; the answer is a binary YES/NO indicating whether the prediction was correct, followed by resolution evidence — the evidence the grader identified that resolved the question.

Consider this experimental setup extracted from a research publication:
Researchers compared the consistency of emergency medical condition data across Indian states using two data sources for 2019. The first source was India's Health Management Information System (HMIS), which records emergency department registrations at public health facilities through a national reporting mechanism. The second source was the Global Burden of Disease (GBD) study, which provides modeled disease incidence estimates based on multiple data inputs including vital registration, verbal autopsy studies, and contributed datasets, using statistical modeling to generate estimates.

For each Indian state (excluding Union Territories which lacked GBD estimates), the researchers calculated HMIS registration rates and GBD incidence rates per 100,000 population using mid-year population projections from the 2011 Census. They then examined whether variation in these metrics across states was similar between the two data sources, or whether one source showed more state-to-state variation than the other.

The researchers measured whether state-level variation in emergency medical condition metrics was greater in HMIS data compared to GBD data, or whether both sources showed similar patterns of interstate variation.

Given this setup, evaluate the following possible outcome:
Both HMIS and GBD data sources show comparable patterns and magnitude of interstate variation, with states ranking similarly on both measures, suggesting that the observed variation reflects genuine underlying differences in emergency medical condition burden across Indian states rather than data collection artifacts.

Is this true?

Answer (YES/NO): NO